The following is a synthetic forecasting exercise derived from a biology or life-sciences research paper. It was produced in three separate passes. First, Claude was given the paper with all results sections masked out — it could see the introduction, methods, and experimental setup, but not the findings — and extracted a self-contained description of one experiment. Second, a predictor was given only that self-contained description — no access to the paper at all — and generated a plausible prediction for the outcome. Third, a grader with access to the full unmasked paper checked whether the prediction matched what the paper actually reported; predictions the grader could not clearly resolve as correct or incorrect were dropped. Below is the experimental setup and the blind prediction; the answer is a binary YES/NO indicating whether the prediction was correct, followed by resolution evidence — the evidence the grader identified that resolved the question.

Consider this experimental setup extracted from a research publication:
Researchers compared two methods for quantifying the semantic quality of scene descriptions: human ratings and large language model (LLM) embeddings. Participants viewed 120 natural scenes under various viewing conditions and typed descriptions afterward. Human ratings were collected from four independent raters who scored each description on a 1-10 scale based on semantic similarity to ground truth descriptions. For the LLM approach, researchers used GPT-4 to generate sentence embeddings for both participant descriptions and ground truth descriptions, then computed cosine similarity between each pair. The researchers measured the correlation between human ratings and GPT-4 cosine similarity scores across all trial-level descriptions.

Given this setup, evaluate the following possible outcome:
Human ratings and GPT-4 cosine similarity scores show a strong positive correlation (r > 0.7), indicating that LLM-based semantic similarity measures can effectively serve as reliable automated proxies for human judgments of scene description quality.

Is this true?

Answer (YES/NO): YES